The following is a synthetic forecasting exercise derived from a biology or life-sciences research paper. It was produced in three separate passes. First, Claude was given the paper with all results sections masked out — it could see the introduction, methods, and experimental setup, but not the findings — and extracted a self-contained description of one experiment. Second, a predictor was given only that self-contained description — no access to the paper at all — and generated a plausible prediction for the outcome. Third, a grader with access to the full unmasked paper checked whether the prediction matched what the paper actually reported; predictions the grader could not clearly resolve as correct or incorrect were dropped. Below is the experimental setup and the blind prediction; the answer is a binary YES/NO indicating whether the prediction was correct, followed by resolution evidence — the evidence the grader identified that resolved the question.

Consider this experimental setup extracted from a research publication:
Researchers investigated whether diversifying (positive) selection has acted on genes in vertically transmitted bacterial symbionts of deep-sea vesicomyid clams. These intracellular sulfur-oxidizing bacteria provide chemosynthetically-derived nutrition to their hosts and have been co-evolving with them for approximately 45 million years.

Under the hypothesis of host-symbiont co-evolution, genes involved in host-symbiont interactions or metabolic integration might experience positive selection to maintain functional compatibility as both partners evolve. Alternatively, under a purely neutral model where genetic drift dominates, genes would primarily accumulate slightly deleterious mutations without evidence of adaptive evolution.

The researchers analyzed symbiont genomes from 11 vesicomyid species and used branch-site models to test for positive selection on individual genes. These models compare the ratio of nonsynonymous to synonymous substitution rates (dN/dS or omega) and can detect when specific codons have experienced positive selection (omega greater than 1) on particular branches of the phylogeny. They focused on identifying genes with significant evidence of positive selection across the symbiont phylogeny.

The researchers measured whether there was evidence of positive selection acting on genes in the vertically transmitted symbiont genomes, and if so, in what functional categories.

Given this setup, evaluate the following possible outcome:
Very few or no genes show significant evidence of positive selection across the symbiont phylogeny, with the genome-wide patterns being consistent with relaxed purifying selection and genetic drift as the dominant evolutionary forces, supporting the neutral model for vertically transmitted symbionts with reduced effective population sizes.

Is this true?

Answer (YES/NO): NO